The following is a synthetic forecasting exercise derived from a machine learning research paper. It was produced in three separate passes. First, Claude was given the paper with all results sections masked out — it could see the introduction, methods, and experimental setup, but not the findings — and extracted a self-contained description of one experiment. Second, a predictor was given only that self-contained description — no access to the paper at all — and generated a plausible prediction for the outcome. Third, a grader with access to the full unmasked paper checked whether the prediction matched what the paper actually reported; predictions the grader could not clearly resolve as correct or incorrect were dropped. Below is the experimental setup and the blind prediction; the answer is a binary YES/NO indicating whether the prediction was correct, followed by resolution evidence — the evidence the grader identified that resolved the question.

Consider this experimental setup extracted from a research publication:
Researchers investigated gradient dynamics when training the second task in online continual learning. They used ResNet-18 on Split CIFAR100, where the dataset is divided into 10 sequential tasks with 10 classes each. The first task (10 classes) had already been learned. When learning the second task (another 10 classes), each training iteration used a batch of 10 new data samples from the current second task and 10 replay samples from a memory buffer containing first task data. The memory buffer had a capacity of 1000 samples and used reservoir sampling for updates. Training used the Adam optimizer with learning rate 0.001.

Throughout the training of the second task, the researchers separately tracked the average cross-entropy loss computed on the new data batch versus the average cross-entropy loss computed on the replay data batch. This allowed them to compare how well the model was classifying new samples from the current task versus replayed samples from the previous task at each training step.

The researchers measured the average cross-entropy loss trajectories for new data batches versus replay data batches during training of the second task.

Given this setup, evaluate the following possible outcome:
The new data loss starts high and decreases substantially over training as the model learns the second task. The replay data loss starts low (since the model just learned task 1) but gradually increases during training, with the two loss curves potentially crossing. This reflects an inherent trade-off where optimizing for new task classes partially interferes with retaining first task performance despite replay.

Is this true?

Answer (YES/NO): NO